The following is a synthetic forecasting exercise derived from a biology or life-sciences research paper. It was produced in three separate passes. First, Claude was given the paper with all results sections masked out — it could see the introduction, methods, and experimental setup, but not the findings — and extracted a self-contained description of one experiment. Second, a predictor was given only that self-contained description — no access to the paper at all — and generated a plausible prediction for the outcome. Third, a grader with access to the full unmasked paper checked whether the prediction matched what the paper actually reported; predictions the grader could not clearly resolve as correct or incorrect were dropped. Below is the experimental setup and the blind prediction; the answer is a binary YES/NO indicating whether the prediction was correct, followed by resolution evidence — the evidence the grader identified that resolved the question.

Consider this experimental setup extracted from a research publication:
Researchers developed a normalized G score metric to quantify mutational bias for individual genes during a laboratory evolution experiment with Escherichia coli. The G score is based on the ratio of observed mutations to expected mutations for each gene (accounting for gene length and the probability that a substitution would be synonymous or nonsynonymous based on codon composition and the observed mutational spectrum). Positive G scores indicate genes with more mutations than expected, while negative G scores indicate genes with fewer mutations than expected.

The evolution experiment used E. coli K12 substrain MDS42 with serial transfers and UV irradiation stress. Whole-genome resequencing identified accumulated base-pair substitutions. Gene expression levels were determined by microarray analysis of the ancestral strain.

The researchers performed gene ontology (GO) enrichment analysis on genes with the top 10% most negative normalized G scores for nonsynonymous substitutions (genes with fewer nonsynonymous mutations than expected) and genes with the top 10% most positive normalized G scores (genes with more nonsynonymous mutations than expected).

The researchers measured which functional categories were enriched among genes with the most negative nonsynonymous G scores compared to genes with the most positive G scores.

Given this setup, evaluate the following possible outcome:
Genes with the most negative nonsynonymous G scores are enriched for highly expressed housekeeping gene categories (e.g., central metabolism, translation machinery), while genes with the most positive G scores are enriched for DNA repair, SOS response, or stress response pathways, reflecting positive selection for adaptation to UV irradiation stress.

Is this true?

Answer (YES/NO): NO